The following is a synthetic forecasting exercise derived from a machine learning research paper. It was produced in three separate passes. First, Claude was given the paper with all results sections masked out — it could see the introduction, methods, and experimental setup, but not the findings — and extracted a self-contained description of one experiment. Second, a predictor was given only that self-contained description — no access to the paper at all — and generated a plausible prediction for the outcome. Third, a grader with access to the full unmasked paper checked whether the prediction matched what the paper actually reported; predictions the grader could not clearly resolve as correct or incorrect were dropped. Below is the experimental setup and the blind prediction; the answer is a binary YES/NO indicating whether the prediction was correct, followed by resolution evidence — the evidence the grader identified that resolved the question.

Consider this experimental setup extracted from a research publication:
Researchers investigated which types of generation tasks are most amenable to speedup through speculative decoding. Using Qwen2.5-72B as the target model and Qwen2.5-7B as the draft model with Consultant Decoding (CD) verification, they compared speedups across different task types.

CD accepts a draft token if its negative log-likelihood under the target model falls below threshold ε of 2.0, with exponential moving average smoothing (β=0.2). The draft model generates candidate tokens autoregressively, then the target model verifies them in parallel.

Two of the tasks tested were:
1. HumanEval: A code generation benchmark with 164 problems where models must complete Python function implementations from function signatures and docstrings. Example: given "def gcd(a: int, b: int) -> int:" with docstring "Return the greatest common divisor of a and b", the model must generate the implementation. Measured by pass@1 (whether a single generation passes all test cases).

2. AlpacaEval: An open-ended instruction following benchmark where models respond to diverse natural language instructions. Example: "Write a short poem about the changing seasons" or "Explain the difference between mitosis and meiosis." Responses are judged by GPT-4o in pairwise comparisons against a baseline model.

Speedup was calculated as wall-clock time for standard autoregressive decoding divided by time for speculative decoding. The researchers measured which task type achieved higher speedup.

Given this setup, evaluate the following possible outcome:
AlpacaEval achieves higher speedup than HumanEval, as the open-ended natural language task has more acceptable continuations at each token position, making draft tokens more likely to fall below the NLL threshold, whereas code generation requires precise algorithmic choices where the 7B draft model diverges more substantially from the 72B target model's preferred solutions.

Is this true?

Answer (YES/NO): NO